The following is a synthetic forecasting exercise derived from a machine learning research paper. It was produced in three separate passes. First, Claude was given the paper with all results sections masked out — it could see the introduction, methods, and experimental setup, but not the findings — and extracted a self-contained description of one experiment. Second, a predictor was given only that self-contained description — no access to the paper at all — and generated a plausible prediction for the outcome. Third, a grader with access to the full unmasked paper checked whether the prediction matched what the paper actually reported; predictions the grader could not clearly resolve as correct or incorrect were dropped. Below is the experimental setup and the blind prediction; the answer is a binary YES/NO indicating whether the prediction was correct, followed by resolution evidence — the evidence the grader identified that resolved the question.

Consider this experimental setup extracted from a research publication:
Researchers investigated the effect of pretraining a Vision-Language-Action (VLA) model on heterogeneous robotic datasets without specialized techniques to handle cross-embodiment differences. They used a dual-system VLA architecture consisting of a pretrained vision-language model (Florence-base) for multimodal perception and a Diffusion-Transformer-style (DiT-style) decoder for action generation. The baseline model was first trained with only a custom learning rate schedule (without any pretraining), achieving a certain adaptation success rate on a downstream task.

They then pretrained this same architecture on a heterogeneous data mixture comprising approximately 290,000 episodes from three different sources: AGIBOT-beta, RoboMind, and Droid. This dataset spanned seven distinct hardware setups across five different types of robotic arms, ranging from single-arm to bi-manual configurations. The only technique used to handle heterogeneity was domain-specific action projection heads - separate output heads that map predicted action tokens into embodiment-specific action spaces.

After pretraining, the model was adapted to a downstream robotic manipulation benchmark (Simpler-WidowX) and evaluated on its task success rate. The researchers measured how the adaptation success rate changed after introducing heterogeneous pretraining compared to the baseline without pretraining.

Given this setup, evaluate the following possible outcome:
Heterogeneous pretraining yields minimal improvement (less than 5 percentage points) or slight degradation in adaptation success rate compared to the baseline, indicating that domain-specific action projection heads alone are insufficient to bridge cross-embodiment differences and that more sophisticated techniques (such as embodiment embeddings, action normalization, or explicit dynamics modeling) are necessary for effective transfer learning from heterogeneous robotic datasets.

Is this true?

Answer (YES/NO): NO